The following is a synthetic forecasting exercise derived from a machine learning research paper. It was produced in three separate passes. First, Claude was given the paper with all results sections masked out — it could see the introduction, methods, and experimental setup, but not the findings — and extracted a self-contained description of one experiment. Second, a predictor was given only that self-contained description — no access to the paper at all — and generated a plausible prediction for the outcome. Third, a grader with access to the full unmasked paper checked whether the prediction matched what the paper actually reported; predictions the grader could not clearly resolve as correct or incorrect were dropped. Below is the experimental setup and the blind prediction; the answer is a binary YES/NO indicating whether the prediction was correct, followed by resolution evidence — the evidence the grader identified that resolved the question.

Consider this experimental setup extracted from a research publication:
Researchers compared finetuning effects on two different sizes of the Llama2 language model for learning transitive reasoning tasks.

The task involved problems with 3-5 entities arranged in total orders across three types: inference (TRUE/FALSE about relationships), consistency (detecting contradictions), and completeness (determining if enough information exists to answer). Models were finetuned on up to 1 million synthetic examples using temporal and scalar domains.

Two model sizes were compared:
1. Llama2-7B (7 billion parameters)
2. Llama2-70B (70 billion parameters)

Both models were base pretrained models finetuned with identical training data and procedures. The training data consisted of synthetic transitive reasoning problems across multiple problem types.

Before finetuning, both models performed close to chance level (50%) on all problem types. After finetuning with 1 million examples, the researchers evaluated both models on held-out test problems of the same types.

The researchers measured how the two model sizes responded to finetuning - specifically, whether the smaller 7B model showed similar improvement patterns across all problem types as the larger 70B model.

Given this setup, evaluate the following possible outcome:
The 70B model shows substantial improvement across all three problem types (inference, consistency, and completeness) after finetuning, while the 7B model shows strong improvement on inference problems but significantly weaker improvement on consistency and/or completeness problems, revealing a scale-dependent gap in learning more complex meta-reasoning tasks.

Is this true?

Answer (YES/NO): NO